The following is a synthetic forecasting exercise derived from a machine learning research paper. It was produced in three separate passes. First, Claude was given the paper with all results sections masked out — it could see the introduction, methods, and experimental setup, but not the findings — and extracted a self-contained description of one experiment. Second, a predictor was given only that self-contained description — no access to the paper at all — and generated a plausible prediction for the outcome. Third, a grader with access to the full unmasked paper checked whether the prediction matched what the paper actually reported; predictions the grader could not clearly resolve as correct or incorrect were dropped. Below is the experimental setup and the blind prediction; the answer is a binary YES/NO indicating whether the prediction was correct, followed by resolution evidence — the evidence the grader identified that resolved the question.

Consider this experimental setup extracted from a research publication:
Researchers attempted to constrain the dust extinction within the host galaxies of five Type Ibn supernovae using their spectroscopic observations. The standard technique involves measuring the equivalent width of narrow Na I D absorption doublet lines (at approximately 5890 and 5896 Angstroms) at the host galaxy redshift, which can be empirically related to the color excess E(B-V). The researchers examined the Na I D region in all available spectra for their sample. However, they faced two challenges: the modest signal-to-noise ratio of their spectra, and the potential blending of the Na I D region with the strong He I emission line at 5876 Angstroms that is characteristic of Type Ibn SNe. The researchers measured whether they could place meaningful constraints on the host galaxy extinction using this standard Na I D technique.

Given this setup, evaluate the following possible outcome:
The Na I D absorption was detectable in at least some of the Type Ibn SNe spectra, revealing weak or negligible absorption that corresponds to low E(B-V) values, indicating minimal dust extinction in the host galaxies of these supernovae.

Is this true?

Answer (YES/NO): NO